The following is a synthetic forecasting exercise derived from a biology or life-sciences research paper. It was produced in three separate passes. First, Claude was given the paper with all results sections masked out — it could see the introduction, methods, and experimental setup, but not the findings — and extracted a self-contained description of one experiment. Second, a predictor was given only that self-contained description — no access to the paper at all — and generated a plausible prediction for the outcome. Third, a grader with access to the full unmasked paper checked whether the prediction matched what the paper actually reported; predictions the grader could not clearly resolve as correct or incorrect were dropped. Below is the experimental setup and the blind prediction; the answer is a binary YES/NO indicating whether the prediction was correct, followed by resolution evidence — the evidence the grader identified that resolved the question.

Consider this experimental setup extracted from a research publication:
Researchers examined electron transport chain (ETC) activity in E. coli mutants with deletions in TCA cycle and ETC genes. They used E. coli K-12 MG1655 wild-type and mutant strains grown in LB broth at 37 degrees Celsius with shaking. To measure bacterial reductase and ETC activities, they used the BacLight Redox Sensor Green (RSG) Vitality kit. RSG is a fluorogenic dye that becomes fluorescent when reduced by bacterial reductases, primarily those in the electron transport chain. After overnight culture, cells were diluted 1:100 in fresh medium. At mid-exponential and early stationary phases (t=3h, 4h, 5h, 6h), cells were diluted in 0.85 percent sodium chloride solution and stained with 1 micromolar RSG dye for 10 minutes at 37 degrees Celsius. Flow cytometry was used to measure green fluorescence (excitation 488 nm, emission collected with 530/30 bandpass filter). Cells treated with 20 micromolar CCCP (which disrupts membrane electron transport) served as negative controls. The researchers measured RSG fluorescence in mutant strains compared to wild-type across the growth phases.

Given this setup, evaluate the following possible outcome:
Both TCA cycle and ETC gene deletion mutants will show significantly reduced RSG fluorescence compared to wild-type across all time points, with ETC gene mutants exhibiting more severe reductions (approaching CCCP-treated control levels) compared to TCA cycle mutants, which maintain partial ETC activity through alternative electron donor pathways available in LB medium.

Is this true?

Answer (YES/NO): NO